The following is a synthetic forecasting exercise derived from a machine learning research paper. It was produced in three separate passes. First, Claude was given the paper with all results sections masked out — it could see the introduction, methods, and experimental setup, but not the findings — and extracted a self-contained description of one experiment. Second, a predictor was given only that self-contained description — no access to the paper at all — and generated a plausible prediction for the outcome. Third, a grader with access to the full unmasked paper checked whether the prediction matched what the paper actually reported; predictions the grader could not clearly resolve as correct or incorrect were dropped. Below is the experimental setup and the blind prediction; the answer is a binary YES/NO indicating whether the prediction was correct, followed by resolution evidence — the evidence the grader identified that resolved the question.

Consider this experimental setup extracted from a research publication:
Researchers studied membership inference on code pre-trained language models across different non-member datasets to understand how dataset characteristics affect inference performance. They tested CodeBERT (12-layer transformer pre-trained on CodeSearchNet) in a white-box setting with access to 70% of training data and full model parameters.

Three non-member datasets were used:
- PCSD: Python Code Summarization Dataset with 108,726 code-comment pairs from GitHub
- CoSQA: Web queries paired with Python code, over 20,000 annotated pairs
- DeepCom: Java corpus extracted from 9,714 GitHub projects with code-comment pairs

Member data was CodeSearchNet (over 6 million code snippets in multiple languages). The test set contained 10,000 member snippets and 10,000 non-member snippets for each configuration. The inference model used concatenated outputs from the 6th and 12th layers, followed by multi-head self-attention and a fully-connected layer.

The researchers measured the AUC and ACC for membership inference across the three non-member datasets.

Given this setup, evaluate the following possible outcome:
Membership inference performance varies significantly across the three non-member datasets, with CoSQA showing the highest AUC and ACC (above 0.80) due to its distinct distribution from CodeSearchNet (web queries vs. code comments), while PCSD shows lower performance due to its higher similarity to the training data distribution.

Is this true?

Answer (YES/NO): NO